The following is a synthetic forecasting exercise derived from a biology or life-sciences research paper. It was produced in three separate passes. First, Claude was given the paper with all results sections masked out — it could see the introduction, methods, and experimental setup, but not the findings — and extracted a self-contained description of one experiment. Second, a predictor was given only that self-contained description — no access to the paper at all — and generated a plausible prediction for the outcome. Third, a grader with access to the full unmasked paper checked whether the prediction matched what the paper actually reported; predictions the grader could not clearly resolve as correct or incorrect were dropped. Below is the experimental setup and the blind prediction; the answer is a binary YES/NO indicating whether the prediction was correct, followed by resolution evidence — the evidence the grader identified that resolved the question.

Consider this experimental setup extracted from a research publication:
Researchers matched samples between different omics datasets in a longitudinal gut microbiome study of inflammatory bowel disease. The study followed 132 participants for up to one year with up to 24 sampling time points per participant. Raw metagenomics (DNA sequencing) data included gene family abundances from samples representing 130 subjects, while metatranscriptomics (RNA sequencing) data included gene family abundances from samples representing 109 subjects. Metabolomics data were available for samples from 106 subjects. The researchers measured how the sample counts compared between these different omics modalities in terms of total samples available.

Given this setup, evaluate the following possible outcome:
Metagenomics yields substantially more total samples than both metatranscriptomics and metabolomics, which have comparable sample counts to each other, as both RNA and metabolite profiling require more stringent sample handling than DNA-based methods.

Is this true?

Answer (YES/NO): NO